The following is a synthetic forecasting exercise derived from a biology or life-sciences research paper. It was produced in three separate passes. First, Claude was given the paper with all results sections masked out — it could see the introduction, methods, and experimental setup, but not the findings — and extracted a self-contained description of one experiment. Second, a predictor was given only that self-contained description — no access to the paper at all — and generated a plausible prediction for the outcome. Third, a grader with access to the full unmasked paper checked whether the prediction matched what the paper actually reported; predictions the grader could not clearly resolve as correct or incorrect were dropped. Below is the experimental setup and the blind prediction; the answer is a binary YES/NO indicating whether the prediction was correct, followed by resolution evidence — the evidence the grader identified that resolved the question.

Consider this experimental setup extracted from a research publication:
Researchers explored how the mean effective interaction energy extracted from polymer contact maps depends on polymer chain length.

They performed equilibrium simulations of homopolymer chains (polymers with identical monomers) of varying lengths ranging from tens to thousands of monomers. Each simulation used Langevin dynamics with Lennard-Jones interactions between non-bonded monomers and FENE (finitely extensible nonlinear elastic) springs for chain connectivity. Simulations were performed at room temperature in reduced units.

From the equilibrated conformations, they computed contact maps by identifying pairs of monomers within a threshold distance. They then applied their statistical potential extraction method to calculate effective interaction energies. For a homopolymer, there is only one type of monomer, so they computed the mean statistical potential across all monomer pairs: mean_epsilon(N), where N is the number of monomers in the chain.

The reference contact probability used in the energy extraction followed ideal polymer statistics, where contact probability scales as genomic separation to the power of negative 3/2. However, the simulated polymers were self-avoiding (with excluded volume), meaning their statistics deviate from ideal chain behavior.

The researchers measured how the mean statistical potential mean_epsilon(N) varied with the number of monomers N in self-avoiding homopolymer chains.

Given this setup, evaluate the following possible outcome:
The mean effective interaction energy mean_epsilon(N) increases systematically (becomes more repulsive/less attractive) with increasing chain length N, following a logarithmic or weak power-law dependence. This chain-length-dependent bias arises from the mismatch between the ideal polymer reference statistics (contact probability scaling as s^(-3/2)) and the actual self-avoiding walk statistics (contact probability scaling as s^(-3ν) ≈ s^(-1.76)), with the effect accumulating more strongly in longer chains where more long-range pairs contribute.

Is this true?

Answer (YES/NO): NO